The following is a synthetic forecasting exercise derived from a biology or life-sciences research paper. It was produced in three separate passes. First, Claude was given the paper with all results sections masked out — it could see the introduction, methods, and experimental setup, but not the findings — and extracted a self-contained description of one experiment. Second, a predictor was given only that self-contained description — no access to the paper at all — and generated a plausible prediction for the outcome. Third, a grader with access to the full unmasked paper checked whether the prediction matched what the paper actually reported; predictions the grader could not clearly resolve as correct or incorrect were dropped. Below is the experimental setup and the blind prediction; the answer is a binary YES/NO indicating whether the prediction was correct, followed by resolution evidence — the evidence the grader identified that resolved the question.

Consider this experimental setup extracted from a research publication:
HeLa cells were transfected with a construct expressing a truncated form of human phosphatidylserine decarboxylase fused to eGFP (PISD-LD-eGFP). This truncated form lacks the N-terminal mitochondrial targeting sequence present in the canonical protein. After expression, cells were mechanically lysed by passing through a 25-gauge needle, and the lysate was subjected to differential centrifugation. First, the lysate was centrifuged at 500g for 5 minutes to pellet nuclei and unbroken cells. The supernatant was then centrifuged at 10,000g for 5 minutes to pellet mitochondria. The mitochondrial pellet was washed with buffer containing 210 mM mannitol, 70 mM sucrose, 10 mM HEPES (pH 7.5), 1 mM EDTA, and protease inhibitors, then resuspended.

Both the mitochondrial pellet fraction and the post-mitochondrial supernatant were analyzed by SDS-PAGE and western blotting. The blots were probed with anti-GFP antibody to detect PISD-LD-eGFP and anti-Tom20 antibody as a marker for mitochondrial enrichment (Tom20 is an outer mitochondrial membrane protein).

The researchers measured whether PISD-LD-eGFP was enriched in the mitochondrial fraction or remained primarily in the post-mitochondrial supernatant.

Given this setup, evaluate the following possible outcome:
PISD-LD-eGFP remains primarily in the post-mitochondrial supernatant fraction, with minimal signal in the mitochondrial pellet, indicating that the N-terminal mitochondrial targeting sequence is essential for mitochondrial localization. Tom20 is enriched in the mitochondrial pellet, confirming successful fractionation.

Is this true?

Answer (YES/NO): NO